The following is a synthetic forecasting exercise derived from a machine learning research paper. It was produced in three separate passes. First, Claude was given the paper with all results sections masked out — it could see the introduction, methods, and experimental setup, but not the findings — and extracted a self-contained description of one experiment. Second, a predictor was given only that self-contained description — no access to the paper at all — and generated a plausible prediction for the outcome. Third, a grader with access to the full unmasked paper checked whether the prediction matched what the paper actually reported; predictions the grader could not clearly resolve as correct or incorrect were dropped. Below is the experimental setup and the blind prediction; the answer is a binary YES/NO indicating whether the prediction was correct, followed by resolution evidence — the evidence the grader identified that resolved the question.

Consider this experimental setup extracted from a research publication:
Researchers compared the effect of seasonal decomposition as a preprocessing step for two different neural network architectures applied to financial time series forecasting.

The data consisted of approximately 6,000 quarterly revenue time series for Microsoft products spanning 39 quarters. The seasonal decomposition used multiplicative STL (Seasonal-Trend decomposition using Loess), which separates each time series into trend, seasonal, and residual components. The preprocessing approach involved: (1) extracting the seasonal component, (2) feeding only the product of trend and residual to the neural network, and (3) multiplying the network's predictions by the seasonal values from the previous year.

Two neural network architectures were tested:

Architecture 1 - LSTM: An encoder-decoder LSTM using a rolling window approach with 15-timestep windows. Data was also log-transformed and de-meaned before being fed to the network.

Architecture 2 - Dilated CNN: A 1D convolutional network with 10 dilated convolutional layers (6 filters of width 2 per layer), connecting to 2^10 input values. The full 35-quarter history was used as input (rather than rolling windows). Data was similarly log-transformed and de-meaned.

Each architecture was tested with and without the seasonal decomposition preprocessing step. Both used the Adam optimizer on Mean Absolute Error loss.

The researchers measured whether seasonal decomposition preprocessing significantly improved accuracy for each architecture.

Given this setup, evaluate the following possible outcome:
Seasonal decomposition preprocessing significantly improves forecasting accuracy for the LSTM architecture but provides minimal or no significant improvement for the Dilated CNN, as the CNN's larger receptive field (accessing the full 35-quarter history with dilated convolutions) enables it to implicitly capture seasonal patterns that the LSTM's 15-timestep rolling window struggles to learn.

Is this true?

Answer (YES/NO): NO